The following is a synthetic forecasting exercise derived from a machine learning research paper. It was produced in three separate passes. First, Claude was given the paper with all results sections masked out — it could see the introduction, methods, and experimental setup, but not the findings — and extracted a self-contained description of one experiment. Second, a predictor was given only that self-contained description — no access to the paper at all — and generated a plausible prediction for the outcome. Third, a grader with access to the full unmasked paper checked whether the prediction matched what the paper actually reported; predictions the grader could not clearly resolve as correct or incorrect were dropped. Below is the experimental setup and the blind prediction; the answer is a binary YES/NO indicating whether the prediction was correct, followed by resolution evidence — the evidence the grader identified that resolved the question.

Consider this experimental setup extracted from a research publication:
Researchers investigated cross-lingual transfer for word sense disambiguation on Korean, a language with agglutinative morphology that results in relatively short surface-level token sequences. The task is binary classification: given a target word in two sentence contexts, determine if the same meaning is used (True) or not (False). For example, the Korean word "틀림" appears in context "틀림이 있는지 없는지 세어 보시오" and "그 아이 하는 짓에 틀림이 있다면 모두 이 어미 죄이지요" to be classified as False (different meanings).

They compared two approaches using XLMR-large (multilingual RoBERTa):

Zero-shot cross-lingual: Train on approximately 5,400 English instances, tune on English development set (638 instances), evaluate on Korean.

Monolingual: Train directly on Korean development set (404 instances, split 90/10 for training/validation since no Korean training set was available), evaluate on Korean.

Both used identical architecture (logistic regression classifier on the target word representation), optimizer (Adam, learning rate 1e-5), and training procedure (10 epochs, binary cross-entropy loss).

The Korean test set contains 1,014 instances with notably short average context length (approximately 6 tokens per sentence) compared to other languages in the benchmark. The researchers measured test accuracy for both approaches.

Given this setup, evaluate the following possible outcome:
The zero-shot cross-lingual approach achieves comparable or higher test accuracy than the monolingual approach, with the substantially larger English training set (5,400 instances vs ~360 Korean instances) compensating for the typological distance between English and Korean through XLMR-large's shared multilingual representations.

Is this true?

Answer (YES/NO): NO